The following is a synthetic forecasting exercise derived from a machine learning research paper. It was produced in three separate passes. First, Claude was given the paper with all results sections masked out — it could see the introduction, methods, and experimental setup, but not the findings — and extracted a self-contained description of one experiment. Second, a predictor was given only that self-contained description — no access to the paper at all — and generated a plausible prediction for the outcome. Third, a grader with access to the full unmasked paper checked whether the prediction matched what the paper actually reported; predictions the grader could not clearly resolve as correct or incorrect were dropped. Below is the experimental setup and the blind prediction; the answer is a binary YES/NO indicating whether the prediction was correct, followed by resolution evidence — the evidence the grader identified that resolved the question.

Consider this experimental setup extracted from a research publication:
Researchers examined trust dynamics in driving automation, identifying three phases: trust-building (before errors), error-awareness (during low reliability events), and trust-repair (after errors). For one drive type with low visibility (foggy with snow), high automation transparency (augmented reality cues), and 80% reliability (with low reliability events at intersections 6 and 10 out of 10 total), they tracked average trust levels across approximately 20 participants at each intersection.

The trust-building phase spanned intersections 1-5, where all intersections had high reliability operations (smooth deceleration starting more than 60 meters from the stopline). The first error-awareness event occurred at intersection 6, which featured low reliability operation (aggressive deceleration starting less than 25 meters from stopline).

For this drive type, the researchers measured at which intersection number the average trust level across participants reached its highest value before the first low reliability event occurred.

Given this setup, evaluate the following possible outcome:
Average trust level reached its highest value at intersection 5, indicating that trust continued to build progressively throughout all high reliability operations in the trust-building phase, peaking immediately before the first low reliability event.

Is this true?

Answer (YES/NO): YES